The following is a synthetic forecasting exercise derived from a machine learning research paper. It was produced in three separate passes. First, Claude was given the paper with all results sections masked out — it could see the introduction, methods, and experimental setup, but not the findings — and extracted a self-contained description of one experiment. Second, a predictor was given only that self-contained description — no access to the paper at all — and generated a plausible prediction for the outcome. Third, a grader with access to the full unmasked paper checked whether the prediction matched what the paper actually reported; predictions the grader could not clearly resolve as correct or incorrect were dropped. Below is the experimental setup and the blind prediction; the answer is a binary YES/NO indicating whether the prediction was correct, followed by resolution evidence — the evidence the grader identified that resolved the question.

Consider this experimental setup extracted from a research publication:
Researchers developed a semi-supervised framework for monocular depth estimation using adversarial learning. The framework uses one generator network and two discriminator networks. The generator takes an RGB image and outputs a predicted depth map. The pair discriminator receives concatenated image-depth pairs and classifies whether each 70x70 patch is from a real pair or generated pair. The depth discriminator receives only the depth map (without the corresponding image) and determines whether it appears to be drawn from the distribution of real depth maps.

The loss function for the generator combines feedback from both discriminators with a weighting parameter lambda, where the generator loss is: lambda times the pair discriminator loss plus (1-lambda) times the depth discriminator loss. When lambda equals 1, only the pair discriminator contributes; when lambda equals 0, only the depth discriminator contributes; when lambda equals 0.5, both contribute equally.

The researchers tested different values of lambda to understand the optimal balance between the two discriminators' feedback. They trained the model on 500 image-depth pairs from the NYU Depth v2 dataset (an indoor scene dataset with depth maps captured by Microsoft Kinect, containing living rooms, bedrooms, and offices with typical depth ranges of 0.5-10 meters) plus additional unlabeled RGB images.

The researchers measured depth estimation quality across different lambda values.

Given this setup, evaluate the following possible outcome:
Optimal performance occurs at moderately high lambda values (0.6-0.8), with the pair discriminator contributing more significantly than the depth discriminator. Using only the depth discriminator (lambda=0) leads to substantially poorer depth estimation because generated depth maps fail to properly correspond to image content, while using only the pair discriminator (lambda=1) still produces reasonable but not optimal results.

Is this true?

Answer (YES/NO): NO